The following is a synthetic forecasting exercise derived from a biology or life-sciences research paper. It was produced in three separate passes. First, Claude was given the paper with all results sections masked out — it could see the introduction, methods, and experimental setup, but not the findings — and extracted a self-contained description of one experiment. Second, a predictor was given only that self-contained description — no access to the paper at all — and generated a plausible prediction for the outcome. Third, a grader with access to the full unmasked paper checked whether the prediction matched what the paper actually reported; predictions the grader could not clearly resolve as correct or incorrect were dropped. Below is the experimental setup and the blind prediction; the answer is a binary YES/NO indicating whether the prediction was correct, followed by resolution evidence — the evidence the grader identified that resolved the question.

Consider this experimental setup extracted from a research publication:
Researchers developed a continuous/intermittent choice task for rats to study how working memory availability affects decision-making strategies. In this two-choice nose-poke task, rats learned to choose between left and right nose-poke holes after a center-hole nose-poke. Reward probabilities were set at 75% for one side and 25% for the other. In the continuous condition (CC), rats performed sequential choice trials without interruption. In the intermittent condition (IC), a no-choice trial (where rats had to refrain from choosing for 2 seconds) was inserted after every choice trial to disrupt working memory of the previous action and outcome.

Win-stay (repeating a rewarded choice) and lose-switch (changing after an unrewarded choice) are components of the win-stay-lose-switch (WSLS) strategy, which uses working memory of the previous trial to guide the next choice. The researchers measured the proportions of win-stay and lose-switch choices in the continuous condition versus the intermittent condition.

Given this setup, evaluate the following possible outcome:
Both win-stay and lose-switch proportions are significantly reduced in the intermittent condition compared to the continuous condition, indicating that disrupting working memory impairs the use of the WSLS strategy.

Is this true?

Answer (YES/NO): YES